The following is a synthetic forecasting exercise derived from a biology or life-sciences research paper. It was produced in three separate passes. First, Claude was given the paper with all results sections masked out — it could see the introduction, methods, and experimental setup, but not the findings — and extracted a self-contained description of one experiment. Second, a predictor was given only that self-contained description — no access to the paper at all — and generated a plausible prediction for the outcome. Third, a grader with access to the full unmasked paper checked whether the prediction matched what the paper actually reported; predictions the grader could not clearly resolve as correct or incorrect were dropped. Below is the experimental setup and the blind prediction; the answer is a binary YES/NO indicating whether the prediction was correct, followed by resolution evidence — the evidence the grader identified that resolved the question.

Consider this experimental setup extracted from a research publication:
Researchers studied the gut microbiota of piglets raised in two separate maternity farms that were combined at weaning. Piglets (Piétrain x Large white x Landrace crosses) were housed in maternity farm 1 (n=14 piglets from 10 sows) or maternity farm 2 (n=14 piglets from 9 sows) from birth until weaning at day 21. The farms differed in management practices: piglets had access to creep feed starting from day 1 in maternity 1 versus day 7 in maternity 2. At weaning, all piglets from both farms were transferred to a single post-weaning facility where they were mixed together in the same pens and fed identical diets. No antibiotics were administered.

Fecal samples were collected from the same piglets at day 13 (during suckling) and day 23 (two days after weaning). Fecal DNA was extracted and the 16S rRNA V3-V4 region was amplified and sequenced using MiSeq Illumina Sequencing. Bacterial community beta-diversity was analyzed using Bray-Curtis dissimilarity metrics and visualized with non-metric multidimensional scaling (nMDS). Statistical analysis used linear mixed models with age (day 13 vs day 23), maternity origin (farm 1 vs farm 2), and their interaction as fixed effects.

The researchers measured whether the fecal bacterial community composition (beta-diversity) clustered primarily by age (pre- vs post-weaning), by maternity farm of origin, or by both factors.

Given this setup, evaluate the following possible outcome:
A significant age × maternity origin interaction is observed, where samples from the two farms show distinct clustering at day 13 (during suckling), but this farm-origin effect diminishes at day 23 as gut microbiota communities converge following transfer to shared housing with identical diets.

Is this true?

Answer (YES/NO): NO